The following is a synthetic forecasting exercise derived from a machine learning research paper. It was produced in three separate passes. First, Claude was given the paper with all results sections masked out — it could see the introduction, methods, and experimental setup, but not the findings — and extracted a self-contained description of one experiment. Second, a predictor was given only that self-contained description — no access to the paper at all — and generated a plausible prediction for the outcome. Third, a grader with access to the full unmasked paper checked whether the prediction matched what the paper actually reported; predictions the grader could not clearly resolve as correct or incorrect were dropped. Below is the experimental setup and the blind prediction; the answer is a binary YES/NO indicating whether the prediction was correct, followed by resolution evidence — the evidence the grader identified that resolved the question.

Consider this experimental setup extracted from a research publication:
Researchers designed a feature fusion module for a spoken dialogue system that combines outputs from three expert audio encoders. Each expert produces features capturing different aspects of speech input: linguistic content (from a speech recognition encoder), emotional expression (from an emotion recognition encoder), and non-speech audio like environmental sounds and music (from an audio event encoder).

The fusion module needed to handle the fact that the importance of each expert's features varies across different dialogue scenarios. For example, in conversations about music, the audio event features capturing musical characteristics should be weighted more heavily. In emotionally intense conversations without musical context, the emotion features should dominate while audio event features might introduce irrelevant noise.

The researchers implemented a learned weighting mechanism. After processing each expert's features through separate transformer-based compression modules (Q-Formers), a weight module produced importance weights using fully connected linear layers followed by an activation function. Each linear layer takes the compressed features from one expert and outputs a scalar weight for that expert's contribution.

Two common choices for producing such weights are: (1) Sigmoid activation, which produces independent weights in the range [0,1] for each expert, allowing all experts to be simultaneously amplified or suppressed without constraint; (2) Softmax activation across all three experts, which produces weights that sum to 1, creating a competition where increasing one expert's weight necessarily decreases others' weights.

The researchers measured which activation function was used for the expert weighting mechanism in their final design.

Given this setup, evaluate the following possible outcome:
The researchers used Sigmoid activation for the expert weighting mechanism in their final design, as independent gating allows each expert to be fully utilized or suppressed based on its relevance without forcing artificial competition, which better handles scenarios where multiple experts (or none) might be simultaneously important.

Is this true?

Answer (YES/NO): YES